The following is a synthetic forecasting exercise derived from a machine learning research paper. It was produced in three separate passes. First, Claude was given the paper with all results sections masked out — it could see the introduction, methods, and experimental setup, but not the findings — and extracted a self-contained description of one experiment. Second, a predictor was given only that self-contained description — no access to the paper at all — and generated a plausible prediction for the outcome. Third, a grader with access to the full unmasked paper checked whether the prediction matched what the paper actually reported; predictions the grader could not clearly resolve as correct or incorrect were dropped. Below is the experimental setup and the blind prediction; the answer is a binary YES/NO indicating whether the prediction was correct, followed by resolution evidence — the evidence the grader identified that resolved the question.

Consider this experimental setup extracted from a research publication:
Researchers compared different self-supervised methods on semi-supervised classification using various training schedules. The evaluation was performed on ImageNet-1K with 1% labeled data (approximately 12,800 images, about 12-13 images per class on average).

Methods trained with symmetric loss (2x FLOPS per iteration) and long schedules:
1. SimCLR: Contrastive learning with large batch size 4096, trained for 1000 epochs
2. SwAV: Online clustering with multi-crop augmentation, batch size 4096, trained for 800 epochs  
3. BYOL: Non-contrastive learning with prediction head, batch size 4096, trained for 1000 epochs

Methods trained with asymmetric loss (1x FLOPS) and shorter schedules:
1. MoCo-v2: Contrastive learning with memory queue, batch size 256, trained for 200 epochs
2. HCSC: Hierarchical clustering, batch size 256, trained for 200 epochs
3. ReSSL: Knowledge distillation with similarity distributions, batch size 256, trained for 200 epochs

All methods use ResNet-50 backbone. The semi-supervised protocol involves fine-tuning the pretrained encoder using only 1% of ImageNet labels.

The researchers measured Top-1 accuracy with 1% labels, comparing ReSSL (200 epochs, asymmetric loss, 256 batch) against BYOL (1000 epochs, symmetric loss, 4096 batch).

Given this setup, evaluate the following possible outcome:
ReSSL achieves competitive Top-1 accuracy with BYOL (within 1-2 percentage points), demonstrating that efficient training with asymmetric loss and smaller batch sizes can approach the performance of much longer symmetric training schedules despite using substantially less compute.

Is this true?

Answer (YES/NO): NO